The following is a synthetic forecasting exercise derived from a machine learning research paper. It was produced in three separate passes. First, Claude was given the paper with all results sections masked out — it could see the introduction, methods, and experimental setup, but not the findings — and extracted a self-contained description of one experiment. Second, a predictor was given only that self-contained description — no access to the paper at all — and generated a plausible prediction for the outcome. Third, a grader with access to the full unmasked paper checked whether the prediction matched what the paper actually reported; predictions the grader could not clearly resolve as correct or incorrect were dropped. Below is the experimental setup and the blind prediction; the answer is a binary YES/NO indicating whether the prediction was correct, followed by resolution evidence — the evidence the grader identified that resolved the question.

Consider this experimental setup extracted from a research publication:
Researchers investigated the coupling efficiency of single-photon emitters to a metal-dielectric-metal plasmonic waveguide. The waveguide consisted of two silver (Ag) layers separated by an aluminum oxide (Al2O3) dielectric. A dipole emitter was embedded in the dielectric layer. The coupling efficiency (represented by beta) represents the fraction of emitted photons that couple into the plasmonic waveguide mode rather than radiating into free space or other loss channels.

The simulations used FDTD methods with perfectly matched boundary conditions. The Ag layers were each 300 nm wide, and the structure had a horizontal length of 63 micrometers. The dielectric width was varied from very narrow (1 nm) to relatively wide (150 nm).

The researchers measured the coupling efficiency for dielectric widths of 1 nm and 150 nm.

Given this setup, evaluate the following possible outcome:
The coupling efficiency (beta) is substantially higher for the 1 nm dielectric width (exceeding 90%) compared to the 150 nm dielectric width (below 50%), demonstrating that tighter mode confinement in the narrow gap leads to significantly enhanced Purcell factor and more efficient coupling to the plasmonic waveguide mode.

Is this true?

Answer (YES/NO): NO